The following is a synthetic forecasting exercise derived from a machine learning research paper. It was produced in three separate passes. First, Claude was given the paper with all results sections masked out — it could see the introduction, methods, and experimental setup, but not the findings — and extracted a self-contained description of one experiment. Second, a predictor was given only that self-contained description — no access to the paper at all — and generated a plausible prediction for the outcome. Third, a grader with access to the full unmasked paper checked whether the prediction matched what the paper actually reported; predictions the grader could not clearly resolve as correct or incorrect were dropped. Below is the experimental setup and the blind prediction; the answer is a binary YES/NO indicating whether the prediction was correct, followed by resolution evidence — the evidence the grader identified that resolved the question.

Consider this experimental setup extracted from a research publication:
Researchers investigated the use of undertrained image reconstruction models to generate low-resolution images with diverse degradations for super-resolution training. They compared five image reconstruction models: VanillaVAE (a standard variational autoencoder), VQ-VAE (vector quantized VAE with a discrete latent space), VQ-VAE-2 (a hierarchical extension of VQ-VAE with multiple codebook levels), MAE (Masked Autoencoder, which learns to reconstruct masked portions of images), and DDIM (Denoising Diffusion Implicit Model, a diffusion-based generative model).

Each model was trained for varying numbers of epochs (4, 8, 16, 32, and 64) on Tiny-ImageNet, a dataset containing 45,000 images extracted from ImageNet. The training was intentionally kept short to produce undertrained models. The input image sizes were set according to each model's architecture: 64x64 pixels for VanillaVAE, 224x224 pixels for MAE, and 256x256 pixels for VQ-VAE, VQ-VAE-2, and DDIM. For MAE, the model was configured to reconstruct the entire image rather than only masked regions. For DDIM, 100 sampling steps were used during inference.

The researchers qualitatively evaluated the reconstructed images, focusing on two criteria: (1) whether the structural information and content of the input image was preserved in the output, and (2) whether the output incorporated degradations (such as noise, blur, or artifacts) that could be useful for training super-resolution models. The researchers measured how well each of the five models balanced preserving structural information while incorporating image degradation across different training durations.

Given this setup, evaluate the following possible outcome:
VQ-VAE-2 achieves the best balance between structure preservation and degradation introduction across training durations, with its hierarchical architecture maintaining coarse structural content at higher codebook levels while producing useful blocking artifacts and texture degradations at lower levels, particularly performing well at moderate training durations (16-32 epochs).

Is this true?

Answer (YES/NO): NO